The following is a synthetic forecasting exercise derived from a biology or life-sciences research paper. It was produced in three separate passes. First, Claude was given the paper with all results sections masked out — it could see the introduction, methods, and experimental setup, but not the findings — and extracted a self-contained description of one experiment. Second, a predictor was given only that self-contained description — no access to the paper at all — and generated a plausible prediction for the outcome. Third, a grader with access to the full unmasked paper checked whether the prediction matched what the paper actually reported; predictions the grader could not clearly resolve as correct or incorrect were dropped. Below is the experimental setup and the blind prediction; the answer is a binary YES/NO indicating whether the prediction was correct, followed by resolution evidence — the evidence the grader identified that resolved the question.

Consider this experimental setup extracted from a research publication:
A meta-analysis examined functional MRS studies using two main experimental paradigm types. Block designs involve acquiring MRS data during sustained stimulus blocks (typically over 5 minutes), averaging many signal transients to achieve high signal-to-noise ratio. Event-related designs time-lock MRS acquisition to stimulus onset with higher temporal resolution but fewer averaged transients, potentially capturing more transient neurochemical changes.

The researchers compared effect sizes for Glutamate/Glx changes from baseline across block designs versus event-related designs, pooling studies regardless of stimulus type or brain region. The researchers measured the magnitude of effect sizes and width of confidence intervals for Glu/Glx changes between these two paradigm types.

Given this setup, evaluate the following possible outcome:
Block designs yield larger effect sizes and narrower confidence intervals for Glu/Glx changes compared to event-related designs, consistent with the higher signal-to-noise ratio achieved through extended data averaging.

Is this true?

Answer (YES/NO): NO